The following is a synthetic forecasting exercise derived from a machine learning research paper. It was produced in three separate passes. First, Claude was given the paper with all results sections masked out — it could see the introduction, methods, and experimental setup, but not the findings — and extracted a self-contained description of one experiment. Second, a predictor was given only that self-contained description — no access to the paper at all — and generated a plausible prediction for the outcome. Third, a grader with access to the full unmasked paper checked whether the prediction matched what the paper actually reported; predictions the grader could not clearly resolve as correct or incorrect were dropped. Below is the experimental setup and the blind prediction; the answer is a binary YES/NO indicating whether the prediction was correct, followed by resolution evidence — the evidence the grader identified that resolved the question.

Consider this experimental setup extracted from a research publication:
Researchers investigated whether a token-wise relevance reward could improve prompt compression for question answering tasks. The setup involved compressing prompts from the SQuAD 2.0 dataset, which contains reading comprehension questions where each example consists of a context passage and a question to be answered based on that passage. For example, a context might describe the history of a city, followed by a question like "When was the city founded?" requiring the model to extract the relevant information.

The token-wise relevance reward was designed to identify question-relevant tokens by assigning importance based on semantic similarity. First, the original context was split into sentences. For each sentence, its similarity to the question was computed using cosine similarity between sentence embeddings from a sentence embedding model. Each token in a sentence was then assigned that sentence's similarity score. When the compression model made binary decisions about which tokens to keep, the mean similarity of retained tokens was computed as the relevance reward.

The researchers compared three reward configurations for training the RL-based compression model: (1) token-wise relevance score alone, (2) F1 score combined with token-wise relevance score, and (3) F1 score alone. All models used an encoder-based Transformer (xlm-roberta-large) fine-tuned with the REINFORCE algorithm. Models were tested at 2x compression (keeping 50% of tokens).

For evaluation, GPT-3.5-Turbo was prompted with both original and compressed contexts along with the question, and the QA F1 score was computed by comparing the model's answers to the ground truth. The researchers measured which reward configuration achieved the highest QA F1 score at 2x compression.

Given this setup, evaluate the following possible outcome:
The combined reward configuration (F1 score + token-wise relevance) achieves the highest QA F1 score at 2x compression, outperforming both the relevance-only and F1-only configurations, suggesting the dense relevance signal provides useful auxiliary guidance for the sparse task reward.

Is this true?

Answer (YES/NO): NO